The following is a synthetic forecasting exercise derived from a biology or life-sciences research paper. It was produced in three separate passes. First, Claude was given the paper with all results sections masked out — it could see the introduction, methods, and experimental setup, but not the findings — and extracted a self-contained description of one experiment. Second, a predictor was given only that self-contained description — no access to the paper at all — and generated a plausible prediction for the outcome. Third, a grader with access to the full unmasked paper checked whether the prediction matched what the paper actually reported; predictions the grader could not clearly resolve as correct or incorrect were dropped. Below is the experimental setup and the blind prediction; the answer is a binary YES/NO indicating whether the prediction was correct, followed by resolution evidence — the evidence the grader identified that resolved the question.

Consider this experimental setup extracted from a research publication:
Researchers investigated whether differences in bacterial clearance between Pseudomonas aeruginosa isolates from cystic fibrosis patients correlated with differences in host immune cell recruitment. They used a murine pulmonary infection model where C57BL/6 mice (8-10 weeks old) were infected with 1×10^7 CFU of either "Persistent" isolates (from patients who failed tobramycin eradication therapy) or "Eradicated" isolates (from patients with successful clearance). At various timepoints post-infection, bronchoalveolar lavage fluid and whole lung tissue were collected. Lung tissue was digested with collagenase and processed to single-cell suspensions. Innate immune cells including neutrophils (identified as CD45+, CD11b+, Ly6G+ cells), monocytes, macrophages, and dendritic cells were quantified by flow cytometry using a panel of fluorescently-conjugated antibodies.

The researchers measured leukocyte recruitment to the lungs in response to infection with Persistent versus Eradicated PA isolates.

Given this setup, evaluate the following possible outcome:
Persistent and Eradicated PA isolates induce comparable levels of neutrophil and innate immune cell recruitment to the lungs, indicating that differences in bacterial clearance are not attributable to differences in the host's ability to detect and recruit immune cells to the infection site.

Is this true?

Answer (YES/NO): YES